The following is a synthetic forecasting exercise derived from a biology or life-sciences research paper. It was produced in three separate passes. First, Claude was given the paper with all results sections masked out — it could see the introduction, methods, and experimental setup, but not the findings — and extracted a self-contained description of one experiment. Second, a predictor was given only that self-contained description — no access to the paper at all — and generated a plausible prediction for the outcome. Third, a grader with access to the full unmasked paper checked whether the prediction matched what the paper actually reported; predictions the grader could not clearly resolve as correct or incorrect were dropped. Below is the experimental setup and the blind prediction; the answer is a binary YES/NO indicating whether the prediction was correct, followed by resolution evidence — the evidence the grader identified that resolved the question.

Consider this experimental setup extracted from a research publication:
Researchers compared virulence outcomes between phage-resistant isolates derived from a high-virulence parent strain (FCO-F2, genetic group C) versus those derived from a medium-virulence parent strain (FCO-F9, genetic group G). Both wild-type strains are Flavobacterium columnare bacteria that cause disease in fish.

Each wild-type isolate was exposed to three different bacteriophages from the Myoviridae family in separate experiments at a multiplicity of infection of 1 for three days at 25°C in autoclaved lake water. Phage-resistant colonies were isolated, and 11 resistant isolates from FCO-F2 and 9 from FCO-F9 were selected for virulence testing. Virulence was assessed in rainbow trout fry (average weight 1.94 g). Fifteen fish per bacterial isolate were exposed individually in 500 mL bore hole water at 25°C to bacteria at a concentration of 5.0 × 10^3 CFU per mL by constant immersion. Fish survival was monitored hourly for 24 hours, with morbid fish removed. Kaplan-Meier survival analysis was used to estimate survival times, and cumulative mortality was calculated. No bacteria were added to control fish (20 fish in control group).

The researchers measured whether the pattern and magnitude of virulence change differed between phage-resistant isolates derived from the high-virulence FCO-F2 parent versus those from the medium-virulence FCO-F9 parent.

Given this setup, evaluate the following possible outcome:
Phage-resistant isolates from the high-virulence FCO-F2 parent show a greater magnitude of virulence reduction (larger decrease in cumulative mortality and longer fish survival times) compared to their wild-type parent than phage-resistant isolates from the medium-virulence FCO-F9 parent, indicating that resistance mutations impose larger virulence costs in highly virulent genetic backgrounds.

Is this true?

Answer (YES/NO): NO